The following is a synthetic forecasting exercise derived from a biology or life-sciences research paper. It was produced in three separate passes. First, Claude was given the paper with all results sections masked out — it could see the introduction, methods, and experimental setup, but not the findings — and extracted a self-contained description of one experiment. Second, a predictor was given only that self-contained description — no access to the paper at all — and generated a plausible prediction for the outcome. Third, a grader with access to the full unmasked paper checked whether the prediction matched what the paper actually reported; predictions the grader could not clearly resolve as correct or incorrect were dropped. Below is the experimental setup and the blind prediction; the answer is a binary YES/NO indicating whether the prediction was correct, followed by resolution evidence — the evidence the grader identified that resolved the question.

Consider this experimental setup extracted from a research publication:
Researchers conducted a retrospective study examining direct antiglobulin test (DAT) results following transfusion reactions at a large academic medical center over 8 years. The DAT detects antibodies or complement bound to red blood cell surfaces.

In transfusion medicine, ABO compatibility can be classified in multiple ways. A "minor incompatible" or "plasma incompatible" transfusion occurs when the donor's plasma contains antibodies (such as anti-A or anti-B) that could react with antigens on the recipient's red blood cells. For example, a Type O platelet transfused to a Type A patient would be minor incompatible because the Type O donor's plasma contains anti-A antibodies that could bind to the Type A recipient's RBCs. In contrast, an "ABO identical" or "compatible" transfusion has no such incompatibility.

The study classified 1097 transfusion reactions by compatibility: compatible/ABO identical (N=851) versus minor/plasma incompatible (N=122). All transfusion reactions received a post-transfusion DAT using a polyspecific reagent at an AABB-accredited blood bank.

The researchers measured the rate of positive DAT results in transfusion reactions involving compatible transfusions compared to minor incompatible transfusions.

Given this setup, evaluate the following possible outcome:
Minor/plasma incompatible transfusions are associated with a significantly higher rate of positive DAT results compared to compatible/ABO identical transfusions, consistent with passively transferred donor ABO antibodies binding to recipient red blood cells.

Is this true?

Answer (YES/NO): YES